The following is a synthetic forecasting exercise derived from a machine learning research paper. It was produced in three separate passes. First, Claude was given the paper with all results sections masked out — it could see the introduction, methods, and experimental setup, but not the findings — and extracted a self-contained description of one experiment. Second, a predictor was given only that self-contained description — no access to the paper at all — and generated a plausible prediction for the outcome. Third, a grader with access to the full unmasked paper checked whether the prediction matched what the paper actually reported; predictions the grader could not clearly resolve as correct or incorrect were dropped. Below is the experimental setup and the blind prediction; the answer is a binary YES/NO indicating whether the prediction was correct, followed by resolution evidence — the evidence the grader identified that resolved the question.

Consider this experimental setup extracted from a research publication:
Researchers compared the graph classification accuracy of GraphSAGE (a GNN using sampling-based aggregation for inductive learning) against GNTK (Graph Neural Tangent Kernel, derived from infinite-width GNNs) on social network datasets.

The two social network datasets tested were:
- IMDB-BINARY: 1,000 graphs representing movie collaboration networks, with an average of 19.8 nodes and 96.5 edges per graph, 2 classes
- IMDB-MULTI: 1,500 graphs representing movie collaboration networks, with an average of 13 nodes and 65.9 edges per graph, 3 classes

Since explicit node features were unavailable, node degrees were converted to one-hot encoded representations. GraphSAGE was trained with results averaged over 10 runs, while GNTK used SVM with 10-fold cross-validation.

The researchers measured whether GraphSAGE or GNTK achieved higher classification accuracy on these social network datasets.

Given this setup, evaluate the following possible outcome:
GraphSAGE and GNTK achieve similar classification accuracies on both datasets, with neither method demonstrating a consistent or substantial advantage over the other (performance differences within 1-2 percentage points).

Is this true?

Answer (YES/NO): NO